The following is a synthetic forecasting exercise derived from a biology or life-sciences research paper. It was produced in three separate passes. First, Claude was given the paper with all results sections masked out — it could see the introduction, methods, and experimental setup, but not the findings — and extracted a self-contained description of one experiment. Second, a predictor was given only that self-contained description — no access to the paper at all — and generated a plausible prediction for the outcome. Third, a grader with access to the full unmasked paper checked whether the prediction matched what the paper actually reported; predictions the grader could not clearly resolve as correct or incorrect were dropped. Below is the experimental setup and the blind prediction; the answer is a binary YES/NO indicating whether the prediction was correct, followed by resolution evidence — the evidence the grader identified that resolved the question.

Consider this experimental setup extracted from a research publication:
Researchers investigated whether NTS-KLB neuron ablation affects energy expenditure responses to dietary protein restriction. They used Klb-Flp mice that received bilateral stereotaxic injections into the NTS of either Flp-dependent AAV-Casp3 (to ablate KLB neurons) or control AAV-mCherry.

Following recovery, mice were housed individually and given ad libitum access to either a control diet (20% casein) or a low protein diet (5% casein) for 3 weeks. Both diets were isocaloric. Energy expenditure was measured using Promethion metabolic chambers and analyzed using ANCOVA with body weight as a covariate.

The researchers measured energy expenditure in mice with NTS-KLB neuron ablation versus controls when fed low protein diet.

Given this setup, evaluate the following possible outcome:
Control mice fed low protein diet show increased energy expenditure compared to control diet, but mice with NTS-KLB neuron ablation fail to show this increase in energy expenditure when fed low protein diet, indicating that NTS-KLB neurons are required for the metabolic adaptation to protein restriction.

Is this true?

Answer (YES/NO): YES